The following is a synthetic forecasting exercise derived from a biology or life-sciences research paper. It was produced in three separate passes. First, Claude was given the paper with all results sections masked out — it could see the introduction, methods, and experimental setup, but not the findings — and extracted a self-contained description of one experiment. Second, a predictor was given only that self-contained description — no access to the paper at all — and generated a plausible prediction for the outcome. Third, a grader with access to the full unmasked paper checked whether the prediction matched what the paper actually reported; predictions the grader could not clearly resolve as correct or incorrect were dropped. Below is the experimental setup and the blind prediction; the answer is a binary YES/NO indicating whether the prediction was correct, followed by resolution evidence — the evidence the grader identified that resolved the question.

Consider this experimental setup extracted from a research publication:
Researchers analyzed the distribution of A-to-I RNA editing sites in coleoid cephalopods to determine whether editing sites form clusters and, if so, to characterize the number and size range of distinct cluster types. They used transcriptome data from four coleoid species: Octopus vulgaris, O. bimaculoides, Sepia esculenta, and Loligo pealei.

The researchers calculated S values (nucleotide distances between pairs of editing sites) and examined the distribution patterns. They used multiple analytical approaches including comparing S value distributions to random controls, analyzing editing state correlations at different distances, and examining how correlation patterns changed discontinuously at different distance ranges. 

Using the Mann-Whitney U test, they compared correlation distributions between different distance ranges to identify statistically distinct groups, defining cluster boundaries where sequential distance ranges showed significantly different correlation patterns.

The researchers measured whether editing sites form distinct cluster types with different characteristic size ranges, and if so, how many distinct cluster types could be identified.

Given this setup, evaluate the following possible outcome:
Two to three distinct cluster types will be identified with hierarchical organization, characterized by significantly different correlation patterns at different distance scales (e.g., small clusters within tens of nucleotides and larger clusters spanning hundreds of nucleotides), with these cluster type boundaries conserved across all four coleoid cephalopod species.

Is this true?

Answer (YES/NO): YES